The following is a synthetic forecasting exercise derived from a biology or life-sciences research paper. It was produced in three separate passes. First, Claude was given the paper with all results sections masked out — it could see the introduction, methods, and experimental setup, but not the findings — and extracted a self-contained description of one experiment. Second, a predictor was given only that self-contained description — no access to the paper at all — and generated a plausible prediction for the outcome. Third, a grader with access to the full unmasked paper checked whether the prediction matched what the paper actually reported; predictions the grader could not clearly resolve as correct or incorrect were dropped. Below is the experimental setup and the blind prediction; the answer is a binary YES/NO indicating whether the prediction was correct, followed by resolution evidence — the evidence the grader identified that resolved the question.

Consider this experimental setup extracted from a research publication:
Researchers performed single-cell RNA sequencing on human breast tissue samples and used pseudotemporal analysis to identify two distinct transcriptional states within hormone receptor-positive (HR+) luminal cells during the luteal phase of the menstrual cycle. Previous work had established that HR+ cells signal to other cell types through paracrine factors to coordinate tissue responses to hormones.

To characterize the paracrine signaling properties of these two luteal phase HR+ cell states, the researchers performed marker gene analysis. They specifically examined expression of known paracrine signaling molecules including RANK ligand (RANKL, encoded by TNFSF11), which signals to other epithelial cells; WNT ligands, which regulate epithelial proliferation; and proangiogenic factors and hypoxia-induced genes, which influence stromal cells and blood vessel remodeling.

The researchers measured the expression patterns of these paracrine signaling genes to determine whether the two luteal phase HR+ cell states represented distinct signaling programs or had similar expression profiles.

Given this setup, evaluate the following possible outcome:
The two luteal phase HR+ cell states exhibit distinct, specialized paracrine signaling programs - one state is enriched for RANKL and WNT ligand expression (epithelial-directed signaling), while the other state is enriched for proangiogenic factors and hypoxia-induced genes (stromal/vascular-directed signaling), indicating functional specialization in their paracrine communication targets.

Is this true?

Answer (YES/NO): YES